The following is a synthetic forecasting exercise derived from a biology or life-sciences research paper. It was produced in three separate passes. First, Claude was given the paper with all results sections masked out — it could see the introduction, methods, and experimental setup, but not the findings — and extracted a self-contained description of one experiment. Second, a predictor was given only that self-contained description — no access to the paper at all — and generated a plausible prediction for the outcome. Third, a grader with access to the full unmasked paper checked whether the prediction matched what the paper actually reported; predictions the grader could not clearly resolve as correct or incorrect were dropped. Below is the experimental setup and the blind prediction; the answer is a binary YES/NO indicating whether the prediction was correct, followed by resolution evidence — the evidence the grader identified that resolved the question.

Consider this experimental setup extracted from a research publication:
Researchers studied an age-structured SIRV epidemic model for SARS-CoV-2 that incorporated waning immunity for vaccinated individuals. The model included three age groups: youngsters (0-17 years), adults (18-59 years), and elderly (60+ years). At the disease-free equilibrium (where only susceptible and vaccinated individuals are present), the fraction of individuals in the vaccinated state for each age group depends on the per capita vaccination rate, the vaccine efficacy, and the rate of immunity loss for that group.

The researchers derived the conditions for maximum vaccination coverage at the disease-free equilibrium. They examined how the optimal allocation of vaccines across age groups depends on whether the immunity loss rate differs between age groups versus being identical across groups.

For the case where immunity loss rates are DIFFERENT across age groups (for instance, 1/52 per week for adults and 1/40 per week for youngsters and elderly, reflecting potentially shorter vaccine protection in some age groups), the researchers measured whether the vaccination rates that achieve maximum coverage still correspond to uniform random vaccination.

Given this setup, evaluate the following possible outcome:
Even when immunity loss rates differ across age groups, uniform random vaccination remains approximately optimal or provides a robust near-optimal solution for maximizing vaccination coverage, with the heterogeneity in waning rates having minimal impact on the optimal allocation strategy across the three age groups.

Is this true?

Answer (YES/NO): NO